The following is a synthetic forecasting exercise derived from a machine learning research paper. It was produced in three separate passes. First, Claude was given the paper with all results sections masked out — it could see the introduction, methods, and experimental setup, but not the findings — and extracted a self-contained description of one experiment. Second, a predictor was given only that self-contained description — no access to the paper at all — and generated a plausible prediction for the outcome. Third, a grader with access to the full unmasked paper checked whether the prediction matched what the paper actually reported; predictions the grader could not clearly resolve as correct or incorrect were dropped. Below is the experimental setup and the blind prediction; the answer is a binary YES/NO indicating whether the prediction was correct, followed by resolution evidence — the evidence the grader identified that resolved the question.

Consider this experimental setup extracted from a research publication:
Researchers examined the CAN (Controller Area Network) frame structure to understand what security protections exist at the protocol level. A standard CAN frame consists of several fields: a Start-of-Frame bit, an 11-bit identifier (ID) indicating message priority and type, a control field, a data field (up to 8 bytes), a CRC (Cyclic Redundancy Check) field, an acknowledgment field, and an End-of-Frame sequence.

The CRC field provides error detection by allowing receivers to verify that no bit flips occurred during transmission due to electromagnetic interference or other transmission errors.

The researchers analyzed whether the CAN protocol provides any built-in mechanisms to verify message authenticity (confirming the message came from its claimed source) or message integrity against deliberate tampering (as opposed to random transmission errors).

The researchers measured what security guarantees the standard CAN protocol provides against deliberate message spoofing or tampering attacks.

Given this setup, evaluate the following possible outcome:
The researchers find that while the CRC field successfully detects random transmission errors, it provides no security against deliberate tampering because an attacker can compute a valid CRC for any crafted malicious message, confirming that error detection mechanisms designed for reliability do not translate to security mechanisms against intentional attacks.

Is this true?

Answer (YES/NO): YES